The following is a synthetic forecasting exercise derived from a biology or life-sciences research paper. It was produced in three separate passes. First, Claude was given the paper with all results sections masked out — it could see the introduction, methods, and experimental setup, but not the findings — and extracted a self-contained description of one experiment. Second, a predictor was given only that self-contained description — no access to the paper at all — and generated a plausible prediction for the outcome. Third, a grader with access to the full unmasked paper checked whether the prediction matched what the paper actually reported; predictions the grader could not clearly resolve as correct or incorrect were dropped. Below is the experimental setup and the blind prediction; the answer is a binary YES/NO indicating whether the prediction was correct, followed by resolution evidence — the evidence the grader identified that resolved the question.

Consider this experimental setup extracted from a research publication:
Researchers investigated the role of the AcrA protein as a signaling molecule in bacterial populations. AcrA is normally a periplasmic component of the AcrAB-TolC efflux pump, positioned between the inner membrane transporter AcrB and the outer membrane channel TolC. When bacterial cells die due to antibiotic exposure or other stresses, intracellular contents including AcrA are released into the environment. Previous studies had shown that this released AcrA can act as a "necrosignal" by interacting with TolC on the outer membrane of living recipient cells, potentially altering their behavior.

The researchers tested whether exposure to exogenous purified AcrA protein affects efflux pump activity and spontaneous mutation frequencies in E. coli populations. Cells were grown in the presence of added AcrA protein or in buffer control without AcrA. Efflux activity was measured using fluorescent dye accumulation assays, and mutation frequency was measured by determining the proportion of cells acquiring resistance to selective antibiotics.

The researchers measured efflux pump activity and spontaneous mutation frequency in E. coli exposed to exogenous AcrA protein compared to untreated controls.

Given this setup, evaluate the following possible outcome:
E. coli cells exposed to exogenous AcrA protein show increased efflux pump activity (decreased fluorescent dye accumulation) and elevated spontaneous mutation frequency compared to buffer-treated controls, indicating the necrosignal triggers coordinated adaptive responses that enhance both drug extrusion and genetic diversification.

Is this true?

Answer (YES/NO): YES